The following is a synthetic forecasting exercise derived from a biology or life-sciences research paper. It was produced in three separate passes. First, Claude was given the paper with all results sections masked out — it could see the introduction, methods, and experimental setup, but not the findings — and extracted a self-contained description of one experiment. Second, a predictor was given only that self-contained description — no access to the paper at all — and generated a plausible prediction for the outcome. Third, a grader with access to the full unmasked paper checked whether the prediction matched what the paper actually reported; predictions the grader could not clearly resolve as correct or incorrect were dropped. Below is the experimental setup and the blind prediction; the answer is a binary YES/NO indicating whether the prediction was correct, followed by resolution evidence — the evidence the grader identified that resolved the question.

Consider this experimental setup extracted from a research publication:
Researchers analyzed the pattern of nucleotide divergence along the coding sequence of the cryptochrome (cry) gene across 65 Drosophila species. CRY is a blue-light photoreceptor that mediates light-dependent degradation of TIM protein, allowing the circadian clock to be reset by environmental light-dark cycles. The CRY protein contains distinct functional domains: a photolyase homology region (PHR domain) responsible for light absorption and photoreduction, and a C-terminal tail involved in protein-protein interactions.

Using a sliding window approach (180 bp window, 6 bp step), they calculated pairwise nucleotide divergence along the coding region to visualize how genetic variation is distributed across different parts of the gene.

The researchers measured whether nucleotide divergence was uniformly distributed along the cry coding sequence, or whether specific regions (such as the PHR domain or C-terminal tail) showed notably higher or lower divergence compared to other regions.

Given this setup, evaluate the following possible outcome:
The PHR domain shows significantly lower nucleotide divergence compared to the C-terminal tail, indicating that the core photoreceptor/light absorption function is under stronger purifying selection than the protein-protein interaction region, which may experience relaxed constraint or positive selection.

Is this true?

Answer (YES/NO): NO